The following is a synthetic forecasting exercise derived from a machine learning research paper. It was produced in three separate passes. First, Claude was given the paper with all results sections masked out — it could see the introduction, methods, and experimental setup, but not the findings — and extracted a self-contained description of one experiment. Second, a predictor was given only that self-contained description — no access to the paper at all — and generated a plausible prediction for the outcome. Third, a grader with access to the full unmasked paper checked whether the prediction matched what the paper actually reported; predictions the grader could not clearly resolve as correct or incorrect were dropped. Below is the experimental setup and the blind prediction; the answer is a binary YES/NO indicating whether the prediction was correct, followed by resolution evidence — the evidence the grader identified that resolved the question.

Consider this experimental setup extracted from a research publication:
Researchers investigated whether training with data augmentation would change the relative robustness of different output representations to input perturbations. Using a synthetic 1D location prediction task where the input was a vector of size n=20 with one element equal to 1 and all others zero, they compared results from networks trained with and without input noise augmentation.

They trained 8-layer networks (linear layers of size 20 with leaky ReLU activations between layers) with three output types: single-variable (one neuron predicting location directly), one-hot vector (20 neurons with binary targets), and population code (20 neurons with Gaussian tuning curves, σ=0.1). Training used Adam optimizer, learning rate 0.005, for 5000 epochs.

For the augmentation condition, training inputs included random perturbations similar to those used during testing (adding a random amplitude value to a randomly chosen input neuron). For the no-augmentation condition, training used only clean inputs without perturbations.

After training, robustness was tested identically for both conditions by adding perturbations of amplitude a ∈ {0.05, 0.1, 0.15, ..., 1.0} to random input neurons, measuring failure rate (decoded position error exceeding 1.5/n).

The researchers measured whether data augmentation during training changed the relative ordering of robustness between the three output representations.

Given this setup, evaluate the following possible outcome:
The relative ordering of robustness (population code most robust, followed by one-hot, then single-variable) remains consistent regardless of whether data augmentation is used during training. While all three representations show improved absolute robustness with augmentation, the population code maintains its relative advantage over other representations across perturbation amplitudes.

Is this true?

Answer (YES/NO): YES